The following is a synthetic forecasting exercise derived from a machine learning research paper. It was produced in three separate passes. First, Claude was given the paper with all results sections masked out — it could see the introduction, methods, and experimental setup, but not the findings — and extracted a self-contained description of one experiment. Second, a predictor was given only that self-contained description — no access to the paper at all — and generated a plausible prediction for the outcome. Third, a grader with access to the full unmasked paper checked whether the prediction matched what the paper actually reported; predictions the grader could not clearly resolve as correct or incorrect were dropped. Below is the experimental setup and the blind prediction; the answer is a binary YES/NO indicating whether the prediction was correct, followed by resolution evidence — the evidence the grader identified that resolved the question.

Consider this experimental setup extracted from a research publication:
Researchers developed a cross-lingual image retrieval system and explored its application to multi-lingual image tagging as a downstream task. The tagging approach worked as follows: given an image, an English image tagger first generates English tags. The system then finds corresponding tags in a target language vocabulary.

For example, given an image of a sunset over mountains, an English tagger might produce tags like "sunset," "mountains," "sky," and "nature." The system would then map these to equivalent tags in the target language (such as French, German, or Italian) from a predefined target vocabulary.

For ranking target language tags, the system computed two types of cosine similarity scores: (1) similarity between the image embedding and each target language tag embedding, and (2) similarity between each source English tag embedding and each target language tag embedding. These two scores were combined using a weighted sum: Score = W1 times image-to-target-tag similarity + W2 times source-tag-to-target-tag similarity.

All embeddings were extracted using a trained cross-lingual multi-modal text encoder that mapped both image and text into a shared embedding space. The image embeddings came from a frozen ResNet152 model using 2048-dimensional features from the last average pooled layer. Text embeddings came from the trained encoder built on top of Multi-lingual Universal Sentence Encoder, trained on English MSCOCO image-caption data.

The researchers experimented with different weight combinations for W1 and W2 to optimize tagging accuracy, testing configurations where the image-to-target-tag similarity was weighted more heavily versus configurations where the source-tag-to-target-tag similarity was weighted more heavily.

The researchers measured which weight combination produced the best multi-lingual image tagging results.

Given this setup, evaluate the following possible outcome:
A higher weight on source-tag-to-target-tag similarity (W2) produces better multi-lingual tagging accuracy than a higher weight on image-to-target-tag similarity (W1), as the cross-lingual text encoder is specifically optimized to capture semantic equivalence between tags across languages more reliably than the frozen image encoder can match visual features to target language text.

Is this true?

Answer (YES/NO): NO